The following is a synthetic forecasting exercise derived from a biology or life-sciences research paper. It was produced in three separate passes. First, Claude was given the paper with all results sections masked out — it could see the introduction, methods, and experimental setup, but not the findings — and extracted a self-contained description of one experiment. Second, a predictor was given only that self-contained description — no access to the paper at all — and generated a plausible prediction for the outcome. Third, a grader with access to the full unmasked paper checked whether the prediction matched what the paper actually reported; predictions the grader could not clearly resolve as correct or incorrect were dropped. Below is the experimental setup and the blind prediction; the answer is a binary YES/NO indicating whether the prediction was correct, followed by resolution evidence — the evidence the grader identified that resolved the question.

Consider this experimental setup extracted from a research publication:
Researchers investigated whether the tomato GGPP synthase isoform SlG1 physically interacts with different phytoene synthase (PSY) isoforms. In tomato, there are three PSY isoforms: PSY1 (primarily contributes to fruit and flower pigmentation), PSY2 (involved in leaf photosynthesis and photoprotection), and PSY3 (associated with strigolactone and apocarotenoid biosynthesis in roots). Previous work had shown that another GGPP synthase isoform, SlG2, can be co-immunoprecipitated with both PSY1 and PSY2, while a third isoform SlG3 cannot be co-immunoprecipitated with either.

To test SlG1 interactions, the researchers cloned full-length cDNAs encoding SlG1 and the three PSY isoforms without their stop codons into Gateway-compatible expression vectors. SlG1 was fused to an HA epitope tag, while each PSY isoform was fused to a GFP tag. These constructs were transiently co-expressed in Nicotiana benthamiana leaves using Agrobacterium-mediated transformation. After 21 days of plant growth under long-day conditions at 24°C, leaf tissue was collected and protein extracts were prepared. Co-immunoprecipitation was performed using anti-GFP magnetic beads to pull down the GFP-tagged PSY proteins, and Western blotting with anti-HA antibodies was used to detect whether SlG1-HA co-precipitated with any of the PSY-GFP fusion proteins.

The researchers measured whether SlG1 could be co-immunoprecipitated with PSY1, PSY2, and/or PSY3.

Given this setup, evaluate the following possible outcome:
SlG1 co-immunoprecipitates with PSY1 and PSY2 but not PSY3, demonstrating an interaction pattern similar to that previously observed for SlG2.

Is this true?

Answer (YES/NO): NO